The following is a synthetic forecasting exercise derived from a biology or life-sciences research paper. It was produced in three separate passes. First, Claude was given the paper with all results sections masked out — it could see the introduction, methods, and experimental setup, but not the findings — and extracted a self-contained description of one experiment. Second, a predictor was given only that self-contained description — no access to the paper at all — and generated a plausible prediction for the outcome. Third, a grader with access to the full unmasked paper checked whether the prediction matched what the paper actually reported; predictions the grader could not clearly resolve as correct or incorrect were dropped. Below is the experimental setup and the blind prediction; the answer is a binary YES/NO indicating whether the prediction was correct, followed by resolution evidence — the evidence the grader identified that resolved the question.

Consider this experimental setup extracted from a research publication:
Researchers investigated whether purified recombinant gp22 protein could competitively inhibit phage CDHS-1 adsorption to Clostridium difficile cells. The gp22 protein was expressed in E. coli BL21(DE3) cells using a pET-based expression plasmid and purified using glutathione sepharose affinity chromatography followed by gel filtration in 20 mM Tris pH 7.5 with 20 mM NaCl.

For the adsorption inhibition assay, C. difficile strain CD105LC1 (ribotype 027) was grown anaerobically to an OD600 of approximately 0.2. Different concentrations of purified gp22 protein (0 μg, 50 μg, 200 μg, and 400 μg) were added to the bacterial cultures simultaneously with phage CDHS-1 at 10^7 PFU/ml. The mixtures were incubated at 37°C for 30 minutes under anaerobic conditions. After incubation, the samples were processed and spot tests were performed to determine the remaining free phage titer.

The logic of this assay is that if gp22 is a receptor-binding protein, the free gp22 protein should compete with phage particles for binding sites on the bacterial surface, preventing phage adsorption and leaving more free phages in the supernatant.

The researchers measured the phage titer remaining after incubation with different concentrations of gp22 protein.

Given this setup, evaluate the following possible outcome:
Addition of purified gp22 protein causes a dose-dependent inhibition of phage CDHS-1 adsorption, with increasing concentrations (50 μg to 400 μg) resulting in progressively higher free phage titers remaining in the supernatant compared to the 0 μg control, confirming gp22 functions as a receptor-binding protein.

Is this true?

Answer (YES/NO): YES